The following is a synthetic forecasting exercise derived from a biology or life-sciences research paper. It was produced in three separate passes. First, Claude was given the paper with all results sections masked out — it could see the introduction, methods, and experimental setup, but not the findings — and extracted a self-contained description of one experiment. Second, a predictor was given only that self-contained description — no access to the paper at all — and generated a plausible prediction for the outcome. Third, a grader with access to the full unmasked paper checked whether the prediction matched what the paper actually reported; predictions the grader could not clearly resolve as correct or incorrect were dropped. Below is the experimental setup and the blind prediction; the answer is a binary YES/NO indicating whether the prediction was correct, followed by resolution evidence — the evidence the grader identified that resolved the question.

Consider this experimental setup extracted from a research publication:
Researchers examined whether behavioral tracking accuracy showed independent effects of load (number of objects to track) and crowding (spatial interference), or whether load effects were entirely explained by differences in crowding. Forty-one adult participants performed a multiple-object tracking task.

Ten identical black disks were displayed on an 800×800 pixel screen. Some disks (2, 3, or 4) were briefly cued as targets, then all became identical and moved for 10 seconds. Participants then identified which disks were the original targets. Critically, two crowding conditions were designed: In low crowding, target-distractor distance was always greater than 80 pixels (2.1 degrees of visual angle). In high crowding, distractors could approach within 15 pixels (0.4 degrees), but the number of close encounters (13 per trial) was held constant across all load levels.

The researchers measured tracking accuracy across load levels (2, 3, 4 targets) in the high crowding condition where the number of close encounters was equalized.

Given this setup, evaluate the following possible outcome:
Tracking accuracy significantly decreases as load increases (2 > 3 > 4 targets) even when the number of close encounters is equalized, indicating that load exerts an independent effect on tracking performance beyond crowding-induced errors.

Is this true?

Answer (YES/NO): YES